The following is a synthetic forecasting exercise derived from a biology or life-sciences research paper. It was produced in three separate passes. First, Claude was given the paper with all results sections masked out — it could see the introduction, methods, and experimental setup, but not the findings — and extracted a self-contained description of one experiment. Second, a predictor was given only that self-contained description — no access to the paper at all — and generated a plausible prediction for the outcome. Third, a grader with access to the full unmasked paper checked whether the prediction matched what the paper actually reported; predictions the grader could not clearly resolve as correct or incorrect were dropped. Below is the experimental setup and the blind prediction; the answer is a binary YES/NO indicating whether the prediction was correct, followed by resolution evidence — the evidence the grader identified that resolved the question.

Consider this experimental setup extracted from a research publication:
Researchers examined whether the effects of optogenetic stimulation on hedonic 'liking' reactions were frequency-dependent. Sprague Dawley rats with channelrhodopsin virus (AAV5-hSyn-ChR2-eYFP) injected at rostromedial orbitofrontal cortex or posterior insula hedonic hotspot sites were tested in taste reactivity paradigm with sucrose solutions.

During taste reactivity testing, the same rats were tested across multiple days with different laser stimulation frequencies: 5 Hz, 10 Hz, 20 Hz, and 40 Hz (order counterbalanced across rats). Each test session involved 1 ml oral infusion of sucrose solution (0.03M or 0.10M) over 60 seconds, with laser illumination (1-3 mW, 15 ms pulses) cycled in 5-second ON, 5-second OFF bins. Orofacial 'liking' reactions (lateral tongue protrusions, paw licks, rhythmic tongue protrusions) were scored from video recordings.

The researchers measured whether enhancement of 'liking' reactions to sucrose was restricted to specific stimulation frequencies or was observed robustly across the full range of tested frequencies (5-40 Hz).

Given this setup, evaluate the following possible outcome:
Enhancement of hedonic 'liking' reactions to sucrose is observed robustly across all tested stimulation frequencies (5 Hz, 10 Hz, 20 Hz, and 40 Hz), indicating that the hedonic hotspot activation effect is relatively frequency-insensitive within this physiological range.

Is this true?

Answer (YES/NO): YES